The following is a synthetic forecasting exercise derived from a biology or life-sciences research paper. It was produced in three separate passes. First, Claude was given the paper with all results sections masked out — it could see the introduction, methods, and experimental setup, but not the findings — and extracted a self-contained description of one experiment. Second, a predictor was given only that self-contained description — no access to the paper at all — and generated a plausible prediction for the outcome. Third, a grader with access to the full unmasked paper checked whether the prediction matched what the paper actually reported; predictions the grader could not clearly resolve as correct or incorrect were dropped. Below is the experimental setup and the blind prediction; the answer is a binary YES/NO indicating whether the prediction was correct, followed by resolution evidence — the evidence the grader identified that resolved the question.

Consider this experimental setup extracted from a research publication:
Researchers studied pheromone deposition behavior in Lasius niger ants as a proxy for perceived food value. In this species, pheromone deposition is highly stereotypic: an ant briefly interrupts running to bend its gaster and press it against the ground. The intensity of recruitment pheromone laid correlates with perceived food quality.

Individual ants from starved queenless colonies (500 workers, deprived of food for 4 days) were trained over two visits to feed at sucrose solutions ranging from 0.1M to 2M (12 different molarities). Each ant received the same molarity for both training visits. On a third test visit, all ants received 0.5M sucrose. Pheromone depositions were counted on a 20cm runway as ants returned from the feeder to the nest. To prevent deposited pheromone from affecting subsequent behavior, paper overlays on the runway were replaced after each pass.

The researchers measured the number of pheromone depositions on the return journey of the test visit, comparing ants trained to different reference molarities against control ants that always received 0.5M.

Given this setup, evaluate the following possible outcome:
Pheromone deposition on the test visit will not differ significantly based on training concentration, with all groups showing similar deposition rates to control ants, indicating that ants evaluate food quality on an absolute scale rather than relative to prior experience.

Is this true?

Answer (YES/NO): NO